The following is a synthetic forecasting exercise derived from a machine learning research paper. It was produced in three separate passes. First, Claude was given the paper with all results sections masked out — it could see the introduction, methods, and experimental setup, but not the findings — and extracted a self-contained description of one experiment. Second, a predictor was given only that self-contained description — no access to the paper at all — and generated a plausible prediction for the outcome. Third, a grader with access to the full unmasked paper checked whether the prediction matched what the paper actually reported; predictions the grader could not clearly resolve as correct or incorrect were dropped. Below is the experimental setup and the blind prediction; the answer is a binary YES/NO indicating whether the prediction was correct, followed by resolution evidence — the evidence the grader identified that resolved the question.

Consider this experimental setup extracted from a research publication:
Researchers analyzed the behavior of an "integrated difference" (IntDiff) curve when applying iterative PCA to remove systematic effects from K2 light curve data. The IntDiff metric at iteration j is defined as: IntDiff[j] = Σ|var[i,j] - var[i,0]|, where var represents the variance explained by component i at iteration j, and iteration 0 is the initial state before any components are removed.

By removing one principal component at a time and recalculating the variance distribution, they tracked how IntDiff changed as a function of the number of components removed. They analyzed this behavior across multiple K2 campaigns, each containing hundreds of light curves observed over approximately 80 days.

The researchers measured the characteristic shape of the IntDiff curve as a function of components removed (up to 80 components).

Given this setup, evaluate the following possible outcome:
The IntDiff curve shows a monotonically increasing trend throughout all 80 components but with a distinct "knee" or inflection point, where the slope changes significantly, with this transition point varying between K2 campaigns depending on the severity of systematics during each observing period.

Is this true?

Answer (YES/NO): NO